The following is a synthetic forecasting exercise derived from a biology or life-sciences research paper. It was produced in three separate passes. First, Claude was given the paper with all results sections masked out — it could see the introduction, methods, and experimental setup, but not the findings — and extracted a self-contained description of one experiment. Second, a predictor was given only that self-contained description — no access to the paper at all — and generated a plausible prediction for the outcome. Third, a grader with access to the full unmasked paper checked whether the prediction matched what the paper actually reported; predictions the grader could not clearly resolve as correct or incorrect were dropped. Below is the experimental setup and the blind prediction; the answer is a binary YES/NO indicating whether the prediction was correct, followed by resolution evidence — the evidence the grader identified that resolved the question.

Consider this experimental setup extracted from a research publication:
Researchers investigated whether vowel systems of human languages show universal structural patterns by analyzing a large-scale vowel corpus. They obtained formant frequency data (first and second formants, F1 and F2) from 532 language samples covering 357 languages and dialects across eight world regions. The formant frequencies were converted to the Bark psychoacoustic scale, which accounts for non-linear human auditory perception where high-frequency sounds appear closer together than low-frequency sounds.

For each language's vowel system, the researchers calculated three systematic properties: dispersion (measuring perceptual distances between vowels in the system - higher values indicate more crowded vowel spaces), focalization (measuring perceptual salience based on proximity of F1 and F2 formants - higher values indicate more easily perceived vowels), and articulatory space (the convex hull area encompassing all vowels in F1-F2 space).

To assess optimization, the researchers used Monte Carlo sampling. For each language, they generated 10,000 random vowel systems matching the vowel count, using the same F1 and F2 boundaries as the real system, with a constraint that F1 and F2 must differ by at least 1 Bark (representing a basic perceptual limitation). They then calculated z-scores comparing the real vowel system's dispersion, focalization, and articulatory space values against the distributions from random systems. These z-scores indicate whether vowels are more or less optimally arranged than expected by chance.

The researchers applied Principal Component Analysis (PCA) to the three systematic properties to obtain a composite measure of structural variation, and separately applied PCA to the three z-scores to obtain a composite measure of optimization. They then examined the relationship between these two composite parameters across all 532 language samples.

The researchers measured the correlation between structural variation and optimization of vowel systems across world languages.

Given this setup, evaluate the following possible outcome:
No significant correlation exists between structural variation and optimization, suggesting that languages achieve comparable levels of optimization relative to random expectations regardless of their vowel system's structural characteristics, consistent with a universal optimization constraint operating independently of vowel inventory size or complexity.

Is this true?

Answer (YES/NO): NO